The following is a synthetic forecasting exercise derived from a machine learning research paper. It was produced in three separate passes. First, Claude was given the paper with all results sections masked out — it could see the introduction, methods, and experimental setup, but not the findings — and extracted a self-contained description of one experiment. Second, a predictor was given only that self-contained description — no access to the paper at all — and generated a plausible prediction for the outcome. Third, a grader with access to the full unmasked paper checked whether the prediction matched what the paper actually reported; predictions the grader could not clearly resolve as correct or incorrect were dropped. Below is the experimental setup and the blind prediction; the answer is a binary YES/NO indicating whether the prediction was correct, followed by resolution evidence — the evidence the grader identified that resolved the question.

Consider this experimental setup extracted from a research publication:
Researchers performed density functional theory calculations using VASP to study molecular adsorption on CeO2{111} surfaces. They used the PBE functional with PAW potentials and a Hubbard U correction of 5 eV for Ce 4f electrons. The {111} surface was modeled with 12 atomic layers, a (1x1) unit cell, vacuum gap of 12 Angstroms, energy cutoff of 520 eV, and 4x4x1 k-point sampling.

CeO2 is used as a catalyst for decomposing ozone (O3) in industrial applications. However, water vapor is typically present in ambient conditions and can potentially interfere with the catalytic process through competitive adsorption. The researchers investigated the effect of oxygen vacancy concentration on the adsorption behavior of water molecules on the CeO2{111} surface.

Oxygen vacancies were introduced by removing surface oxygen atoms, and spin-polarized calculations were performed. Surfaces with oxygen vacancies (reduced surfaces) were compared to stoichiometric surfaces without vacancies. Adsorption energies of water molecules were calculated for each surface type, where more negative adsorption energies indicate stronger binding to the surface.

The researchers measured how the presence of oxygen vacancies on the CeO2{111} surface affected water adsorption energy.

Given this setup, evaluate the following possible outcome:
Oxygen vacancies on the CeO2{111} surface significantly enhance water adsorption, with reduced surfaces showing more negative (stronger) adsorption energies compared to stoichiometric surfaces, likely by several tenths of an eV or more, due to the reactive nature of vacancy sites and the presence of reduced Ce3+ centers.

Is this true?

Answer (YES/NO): YES